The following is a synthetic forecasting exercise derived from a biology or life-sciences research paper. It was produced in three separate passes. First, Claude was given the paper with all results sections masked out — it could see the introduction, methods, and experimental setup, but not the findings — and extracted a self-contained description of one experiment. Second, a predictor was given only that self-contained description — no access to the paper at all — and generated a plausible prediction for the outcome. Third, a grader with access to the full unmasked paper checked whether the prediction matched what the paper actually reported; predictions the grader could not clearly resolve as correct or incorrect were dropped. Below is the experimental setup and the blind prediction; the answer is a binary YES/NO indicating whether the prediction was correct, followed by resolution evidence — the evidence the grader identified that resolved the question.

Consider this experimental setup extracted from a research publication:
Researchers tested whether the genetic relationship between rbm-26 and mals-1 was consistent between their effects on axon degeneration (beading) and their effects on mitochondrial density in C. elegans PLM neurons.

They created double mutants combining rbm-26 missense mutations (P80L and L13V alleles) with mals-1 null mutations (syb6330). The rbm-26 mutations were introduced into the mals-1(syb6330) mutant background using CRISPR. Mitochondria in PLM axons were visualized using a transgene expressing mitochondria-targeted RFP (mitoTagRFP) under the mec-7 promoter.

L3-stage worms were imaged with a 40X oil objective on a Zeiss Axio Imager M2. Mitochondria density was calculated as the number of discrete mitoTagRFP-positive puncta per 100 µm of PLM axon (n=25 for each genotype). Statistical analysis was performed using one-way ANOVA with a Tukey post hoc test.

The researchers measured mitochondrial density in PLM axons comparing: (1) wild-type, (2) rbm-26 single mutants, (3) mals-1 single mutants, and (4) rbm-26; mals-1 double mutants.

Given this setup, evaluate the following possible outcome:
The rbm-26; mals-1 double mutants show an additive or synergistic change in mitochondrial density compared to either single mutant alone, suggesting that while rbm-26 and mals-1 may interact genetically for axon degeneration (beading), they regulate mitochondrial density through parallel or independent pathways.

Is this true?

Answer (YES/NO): NO